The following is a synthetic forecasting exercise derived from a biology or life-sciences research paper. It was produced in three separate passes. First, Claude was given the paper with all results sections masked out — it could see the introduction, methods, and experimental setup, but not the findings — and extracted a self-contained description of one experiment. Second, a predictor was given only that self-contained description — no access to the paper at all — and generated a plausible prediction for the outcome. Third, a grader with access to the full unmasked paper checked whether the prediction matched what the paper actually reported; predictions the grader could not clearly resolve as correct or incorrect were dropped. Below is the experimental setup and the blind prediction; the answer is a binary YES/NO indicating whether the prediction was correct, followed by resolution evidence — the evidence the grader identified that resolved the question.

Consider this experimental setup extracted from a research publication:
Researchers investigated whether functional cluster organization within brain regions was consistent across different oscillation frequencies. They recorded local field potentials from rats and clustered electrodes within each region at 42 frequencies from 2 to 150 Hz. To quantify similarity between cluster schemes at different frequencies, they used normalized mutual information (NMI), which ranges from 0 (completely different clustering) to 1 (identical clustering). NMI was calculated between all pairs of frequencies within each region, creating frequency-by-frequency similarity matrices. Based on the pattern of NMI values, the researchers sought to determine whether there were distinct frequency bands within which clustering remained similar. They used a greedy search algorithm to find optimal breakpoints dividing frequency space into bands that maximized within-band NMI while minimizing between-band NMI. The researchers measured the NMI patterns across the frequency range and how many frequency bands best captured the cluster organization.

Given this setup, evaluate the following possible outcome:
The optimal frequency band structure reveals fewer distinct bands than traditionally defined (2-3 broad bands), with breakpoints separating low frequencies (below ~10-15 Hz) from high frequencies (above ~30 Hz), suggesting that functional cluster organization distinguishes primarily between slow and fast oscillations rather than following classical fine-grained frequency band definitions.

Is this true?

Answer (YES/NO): NO